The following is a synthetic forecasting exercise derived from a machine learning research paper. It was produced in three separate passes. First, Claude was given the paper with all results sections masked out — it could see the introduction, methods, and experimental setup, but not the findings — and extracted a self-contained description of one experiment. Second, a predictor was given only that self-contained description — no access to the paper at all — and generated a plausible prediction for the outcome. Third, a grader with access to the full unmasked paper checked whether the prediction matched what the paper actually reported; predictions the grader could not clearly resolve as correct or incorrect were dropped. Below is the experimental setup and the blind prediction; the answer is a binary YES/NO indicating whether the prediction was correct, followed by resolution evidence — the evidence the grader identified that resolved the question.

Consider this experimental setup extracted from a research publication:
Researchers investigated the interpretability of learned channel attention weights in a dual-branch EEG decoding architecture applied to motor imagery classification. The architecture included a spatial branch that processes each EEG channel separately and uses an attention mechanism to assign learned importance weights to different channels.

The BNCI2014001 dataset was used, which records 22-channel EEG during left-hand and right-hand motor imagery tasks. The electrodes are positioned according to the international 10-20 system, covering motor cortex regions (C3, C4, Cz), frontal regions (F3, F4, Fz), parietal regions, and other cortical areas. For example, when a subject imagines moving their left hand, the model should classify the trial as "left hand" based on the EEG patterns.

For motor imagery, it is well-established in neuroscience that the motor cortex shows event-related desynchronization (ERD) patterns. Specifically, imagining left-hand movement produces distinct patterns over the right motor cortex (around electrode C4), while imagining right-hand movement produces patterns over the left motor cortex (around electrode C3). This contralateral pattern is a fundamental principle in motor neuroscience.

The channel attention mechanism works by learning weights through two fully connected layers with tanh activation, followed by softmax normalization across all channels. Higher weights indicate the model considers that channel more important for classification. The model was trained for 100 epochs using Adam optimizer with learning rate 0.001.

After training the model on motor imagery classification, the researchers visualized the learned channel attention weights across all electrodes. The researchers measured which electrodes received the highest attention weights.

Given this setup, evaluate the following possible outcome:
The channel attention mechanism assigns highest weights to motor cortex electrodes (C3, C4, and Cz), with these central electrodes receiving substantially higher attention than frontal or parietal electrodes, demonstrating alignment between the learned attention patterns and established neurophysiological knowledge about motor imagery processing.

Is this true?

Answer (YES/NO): YES